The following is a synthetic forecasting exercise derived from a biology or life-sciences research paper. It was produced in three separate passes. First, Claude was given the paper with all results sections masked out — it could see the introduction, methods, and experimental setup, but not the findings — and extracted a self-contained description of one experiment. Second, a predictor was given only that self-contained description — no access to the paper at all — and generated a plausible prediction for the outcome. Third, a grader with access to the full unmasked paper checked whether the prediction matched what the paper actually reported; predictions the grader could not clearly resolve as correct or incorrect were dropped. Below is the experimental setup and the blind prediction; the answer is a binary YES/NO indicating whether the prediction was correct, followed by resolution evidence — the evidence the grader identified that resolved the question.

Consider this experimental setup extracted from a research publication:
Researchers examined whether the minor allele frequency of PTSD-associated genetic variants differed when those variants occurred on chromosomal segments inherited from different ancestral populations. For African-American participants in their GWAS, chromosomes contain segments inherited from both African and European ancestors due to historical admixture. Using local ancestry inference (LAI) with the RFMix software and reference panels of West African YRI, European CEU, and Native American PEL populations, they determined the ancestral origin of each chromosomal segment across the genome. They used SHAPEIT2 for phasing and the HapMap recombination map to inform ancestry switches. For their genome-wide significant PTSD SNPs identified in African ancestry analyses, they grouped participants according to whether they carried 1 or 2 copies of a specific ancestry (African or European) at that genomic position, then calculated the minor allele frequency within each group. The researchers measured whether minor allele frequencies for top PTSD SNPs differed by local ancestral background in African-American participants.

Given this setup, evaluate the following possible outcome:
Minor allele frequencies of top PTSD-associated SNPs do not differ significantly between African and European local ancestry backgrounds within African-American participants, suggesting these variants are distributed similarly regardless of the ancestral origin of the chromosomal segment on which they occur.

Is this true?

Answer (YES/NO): NO